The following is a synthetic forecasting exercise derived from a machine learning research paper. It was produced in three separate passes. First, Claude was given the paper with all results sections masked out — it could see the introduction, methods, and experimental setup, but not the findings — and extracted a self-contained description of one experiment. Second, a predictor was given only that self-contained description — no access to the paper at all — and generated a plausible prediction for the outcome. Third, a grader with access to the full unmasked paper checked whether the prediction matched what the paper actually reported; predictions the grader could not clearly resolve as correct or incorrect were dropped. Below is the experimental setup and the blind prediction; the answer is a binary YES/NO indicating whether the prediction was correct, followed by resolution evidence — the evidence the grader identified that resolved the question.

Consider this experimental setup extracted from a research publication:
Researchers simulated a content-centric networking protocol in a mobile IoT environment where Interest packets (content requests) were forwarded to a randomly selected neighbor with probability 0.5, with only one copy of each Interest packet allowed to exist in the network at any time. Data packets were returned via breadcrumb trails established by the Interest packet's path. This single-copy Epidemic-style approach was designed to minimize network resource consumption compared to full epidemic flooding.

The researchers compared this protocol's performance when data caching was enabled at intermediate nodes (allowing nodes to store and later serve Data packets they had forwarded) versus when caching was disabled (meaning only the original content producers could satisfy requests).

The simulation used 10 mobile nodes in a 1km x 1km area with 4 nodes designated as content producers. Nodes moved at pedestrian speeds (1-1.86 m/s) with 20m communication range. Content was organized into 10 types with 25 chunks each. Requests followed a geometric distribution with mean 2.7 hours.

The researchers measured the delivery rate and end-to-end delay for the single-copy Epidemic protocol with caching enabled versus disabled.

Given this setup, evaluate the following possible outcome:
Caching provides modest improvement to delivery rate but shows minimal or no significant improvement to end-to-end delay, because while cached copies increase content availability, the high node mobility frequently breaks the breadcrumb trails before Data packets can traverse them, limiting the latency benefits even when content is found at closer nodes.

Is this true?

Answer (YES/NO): NO